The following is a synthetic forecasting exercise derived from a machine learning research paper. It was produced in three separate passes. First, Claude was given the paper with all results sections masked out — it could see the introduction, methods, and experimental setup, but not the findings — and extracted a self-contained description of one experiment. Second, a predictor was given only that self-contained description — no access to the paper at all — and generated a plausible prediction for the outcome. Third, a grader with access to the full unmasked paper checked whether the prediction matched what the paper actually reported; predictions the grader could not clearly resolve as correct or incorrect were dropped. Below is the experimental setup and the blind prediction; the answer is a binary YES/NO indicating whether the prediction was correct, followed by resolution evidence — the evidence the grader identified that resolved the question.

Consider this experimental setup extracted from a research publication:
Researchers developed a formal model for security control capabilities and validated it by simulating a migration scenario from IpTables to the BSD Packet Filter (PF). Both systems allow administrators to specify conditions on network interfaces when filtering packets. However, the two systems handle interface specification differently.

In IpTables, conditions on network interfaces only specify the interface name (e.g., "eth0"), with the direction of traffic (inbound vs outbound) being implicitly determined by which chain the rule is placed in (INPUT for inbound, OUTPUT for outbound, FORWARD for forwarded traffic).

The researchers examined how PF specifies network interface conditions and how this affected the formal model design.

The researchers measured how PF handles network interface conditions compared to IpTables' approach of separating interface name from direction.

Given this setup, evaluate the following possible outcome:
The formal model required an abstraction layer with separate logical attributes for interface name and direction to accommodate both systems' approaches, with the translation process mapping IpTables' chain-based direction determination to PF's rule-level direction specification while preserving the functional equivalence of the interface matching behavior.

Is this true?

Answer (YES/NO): NO